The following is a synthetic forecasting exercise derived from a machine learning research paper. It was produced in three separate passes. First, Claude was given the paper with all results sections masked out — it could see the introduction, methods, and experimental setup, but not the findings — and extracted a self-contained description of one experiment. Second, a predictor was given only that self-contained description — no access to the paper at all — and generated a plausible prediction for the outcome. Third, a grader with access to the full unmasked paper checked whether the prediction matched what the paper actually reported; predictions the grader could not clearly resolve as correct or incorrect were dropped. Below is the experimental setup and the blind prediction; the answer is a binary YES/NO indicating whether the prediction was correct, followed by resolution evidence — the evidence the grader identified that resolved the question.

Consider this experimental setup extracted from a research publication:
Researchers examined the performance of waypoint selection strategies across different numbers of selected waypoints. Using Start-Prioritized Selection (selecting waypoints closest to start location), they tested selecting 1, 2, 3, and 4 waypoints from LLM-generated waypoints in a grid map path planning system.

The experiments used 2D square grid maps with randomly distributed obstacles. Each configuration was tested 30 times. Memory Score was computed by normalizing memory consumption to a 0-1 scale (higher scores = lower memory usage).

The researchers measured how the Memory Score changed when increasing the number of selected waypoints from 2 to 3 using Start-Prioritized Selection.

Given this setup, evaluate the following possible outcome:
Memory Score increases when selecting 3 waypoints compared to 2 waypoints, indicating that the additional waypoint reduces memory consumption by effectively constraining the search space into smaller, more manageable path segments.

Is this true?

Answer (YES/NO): NO